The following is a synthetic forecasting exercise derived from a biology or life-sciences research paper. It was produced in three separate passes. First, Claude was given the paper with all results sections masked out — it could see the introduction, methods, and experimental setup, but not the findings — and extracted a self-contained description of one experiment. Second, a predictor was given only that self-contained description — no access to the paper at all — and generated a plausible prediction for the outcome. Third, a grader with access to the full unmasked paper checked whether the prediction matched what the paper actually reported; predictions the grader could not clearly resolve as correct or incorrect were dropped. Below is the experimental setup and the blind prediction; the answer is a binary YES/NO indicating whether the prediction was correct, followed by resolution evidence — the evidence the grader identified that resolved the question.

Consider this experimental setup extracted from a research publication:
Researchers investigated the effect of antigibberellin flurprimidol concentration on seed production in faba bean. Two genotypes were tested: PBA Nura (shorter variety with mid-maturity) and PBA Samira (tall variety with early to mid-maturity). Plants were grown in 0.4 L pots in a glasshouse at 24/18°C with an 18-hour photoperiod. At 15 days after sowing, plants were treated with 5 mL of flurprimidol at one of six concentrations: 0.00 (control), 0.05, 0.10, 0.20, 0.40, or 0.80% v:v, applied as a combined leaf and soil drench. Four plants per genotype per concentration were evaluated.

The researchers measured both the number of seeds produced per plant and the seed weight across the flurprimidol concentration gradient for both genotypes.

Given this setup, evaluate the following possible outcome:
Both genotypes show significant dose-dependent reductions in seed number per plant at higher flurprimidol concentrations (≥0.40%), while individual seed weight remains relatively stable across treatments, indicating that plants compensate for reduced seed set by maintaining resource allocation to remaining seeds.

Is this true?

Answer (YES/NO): NO